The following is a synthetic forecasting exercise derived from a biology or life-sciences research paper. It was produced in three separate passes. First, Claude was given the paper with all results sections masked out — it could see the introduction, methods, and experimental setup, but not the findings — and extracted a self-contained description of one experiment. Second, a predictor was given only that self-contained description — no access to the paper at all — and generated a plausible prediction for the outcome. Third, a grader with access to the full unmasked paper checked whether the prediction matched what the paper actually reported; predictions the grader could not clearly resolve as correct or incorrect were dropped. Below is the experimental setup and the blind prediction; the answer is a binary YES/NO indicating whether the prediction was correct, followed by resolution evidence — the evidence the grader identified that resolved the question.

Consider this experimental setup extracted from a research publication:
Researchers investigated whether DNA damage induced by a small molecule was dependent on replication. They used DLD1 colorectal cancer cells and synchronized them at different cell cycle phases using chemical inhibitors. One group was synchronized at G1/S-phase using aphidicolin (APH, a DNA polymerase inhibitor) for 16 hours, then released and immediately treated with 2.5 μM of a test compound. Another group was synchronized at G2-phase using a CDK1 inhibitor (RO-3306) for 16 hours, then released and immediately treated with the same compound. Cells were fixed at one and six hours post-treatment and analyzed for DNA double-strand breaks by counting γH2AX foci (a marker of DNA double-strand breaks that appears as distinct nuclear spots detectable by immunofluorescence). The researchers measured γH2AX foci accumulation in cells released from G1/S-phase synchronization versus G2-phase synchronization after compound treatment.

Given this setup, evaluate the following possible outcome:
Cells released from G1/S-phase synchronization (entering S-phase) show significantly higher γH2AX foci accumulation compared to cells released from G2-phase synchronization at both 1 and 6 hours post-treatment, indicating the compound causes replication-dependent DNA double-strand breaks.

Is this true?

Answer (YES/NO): YES